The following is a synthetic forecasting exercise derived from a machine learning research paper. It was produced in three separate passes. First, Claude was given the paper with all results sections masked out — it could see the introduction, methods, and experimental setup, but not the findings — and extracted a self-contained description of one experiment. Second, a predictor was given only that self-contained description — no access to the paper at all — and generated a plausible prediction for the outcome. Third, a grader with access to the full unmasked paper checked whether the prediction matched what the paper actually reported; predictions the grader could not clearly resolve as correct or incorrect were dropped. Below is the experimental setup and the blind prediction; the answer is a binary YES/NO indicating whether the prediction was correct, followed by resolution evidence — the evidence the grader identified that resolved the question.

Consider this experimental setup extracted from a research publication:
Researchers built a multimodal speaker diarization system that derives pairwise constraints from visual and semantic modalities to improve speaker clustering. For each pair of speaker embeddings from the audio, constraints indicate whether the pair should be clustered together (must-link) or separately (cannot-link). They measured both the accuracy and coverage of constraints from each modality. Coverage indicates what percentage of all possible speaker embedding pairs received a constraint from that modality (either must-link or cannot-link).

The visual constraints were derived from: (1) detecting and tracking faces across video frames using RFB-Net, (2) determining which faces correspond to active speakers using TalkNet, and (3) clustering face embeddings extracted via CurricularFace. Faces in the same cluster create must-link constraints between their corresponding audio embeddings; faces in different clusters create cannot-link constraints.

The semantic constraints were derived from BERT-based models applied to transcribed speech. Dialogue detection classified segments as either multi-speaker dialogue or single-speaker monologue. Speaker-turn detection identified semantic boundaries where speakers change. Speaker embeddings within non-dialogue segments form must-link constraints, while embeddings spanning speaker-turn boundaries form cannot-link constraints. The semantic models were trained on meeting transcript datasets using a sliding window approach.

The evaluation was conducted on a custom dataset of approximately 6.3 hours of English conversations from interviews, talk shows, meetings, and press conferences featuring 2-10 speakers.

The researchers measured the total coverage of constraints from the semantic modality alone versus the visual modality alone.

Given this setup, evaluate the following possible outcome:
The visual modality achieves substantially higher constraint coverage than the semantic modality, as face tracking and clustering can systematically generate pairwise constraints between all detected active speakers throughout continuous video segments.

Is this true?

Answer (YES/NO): YES